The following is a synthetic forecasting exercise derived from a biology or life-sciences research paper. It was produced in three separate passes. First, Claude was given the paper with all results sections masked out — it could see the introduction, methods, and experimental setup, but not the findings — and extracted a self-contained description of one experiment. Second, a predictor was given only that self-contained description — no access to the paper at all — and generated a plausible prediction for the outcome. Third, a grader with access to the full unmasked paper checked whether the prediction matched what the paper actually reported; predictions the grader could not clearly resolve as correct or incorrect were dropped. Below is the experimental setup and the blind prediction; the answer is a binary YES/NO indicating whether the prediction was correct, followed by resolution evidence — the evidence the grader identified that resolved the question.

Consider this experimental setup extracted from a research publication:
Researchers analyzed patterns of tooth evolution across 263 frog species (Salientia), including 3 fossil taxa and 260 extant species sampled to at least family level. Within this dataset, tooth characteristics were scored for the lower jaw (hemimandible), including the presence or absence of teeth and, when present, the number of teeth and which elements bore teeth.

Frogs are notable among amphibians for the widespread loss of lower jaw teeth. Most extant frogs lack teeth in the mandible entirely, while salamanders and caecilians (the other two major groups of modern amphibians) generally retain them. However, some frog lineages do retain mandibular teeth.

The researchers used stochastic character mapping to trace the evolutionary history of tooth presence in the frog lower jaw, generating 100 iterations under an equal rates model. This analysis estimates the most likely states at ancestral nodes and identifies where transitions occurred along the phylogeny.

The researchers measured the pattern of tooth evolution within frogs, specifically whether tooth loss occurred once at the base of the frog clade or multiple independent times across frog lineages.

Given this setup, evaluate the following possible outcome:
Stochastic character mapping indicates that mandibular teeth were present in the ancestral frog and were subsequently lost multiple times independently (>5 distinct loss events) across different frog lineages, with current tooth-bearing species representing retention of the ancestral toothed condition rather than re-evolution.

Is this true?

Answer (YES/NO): NO